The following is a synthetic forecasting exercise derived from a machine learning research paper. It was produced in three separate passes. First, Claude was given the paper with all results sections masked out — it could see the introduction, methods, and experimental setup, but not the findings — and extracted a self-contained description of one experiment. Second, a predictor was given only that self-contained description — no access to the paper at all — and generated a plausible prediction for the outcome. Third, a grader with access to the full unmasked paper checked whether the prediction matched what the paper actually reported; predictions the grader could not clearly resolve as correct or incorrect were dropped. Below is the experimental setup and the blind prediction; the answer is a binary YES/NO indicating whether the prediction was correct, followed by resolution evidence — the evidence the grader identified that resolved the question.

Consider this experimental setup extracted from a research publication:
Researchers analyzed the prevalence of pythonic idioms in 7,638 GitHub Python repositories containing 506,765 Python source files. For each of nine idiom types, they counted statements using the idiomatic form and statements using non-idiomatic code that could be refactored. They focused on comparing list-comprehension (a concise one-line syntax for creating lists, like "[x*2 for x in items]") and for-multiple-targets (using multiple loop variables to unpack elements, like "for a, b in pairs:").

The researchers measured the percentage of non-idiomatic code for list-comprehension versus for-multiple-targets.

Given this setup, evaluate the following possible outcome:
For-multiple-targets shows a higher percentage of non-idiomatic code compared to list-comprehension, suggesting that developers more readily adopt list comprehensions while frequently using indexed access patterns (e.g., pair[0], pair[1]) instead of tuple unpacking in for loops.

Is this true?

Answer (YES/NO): NO